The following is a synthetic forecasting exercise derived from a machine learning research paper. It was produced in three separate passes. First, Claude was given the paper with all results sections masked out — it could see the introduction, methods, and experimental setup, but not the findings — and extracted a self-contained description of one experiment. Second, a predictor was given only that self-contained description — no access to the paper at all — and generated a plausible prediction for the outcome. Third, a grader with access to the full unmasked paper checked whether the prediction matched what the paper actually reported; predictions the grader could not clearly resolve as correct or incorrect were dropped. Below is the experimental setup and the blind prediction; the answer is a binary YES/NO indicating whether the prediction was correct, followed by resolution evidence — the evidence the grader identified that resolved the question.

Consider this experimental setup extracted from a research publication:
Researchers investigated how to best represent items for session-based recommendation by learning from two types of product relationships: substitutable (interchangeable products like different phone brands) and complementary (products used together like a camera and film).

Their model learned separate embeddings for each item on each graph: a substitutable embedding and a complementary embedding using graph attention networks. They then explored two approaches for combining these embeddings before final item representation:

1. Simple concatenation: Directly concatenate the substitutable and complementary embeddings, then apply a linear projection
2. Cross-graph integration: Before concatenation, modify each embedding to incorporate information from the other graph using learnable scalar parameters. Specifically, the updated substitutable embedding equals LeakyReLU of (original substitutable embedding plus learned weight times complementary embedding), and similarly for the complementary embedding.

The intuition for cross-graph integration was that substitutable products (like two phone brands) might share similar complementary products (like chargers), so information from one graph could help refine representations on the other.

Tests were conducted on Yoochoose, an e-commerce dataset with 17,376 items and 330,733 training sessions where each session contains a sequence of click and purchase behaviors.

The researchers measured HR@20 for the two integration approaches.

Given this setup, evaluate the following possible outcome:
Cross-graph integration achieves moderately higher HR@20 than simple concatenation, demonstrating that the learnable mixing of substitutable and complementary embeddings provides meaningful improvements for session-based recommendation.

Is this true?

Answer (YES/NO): YES